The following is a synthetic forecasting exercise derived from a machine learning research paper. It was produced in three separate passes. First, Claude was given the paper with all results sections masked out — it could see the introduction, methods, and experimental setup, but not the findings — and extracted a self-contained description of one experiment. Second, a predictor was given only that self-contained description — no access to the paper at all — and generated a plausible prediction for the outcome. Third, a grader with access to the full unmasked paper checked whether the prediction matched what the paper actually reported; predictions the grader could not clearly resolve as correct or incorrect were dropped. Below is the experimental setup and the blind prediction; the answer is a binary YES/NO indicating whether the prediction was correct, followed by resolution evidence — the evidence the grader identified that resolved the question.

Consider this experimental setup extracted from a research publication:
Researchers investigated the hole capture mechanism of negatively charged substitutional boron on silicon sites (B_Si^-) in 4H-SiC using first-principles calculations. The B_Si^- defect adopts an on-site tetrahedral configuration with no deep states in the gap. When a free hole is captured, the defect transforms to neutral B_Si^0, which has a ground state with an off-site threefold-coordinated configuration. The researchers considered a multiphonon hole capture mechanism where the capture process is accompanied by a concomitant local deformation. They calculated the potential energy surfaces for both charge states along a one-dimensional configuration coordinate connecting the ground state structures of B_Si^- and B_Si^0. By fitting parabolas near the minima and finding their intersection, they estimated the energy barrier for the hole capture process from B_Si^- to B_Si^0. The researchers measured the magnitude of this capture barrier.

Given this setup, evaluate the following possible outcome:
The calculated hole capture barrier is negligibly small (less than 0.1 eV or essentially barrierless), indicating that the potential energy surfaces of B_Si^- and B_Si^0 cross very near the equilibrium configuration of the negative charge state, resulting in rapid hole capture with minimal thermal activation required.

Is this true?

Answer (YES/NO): NO